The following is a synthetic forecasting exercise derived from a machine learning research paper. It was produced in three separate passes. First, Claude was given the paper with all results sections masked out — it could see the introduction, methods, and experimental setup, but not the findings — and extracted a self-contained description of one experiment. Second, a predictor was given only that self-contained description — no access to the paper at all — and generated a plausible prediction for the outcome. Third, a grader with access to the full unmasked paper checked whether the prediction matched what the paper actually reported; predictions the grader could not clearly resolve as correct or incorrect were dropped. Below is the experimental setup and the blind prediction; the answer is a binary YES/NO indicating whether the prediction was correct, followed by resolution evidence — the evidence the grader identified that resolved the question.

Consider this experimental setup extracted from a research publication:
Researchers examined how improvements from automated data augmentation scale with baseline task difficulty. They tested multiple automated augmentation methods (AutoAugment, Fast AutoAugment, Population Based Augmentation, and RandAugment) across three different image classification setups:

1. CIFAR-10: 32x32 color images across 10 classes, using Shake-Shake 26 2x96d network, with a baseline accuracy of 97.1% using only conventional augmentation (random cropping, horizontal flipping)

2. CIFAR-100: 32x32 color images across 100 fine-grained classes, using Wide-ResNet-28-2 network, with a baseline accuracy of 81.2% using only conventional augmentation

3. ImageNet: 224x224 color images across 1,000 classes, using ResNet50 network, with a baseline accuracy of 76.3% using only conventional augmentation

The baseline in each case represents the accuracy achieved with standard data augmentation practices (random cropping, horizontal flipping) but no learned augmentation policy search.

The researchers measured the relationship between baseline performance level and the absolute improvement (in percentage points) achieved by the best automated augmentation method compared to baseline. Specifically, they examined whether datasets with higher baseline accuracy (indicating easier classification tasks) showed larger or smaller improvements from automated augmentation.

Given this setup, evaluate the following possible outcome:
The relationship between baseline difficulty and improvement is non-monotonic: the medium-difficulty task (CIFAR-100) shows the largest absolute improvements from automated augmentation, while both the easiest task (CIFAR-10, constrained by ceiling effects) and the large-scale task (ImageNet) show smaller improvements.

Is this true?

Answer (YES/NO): YES